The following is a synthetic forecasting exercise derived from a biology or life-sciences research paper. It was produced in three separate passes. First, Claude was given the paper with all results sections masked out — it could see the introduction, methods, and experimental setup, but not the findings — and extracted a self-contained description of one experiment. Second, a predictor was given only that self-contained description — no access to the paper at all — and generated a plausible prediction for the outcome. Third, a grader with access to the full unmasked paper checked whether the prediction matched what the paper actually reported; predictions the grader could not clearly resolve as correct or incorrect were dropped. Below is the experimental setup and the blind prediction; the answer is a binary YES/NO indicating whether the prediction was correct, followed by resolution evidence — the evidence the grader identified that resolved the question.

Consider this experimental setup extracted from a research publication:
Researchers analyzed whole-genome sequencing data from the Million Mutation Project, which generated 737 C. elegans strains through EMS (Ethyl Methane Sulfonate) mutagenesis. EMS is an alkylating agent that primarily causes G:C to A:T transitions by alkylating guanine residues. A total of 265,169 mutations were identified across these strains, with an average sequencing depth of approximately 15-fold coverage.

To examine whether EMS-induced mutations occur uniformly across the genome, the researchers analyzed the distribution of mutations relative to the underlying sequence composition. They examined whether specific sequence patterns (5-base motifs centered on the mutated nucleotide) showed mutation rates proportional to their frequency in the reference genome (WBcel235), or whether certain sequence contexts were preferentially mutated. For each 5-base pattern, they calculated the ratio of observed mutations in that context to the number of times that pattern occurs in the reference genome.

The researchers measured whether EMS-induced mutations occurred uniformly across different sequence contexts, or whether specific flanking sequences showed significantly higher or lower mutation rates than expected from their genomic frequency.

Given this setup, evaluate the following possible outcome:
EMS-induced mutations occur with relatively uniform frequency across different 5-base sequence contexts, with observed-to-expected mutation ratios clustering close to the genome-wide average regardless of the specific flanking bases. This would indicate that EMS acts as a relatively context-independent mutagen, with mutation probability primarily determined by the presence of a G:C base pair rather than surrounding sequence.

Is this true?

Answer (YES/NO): NO